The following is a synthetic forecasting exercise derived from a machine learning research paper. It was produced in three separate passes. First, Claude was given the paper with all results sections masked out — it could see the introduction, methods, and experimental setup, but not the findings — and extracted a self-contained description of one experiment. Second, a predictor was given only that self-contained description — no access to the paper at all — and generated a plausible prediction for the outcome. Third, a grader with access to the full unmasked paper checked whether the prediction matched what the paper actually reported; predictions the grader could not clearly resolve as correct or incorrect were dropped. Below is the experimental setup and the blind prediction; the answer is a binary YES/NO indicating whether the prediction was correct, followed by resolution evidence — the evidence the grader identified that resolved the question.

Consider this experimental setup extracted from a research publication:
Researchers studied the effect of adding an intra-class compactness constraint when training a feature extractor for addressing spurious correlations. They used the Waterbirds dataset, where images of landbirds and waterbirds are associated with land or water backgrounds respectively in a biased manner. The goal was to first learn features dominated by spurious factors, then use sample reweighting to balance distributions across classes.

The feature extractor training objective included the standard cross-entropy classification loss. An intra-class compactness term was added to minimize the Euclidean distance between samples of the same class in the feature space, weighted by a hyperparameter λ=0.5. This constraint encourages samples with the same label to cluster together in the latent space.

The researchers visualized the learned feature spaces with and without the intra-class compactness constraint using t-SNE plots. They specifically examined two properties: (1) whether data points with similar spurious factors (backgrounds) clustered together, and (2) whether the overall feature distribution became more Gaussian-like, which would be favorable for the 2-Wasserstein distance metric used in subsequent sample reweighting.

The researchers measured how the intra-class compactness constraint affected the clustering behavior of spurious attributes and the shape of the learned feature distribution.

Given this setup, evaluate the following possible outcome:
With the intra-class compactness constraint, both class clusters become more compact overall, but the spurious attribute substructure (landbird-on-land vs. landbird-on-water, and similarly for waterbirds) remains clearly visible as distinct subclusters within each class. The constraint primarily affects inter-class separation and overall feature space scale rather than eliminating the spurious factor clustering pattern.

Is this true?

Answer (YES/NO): NO